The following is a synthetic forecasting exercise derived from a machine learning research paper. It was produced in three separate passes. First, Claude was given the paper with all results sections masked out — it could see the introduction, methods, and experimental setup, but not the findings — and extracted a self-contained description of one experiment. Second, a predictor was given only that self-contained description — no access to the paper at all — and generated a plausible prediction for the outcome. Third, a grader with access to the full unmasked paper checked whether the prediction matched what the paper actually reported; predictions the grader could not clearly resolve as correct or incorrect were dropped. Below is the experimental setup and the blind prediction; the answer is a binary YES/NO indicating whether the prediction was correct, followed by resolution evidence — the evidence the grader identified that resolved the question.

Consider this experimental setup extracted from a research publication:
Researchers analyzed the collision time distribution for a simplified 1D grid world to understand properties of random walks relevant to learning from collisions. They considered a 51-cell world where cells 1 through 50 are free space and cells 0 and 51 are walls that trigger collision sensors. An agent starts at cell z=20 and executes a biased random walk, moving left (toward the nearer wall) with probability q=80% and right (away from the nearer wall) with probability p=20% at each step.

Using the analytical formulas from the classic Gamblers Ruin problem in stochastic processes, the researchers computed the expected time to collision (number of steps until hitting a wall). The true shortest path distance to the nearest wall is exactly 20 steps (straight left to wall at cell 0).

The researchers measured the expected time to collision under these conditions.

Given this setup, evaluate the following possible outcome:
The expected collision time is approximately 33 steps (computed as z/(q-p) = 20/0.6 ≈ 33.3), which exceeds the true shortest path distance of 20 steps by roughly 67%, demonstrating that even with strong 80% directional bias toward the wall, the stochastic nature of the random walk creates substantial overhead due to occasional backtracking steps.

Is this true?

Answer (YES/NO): YES